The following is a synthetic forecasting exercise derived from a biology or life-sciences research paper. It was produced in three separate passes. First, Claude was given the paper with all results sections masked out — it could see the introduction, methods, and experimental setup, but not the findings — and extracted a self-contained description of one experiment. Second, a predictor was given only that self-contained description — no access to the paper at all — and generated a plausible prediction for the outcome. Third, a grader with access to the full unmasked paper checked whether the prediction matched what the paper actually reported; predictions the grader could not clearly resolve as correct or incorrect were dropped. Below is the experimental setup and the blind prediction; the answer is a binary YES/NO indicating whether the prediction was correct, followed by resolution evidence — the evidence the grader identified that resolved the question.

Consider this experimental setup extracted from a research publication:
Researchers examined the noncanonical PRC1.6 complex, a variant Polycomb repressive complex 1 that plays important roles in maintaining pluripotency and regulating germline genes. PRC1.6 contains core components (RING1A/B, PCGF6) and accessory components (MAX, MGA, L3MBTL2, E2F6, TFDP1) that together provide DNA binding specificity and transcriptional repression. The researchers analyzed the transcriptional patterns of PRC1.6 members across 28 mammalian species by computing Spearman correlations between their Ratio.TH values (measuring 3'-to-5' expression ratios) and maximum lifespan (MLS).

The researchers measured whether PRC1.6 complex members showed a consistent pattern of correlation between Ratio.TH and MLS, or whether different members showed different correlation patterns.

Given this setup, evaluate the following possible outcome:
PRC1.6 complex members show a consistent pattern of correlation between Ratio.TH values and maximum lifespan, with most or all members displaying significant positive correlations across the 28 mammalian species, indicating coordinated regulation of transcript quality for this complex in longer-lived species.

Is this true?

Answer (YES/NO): NO